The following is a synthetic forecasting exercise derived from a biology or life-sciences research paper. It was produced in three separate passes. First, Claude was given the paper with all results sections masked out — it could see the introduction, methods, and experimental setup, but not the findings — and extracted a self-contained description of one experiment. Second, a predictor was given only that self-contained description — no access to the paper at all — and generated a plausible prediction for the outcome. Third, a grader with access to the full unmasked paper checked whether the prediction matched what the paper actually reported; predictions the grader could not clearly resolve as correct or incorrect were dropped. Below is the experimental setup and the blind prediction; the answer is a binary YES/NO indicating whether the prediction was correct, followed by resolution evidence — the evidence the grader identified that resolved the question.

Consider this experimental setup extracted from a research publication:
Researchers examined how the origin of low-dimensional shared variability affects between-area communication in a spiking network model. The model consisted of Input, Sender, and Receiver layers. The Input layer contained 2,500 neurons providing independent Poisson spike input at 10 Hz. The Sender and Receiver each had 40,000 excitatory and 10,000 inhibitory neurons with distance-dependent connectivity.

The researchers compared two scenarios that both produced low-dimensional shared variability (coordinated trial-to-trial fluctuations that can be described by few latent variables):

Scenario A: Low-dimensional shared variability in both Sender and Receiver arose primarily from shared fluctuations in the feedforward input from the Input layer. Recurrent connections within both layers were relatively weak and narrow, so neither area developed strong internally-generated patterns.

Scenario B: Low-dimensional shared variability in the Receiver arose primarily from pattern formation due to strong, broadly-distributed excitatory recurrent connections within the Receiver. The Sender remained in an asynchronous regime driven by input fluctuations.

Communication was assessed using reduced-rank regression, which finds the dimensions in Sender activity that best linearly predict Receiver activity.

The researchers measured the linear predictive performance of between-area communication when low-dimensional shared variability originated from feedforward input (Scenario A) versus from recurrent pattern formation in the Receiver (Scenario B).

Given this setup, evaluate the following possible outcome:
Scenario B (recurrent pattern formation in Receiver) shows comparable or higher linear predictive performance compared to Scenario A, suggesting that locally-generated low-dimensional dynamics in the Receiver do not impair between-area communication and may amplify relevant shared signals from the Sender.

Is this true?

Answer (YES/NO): NO